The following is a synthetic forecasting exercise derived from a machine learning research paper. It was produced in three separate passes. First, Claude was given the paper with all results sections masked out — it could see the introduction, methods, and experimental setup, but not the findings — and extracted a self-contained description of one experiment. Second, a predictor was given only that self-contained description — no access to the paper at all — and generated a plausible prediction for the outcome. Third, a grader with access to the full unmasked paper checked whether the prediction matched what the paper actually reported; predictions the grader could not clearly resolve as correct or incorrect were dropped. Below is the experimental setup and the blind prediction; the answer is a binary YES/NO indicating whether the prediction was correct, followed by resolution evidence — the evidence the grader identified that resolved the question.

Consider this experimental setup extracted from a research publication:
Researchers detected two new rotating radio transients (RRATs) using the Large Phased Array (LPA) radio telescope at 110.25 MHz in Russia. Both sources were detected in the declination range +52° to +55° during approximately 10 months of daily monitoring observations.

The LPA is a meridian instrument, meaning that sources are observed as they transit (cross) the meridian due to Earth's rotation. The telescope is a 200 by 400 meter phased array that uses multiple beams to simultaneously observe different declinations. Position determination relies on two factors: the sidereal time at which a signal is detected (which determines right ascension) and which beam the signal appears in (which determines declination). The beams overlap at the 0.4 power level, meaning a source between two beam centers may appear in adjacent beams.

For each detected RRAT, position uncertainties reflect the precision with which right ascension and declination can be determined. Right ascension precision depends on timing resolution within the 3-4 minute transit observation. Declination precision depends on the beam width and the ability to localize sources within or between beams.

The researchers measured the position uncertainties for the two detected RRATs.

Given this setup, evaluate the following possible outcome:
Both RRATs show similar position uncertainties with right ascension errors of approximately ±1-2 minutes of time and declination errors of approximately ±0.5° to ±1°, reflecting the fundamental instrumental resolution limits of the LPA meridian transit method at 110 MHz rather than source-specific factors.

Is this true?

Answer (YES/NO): NO